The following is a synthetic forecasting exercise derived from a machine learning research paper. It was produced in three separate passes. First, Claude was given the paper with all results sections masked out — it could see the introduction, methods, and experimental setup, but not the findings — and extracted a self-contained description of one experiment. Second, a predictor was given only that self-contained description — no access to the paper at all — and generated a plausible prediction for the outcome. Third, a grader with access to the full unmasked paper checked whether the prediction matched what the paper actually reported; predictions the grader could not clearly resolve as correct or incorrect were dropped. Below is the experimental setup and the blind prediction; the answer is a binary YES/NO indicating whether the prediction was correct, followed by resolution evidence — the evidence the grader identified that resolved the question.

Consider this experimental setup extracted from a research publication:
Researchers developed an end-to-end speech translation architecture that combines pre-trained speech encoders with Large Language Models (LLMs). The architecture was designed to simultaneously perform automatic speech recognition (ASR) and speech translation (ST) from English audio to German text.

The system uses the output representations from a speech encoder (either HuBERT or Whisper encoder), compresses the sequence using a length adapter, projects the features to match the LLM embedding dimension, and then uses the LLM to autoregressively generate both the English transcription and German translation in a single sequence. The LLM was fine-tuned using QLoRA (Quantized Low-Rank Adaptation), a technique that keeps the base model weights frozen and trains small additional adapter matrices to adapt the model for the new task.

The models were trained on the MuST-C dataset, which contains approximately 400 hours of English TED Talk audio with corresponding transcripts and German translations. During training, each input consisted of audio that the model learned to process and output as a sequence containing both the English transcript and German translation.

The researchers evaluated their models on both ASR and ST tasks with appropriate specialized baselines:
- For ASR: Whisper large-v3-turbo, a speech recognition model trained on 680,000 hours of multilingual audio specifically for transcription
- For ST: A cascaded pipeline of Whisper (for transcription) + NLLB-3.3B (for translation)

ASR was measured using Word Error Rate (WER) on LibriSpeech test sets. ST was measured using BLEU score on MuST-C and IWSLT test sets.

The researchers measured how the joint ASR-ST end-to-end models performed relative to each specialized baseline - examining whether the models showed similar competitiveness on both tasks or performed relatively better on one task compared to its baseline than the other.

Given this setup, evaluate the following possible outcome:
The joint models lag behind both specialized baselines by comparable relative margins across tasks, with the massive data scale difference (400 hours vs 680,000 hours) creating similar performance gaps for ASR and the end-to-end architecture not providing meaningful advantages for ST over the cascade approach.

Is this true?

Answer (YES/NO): NO